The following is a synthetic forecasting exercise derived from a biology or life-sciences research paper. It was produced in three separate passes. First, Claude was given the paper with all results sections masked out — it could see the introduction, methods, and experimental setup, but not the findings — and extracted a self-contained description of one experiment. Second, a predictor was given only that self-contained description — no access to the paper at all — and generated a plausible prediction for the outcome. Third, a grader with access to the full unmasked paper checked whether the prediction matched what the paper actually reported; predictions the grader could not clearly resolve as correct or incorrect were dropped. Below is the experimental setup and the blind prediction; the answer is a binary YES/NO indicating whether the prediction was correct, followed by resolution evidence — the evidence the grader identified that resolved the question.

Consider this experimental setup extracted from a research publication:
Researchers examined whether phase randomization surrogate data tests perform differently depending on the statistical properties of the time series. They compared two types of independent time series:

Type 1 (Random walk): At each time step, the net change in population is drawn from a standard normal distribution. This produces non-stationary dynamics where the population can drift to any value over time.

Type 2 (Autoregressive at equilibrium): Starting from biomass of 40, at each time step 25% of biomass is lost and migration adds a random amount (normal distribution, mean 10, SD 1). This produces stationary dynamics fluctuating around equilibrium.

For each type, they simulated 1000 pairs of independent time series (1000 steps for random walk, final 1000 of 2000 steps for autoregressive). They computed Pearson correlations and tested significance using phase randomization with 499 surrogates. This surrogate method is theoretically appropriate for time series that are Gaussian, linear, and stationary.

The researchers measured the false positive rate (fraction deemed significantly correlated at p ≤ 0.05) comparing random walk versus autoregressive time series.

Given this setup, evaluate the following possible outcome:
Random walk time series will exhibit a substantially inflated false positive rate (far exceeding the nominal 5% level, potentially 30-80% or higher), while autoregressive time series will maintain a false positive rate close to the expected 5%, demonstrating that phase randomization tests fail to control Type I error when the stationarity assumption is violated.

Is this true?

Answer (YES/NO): NO